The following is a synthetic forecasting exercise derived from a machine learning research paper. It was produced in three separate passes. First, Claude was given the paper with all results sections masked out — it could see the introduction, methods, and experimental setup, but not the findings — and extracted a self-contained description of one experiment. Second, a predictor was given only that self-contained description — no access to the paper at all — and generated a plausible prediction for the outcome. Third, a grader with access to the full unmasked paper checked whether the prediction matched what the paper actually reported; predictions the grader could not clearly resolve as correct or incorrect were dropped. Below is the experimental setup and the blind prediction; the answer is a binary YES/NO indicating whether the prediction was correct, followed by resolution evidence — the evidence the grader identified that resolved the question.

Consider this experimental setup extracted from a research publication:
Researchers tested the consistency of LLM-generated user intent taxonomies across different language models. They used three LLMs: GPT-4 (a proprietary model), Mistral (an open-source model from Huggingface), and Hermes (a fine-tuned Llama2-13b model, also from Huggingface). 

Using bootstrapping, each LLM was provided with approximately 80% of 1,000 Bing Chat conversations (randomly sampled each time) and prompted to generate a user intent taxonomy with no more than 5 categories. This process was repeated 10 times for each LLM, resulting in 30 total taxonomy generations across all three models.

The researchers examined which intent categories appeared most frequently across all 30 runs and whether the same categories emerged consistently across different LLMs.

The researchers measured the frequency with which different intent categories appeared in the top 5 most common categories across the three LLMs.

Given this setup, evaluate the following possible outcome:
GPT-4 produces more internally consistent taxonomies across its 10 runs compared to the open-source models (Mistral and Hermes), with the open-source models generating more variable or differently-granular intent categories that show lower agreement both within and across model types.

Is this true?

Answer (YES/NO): NO